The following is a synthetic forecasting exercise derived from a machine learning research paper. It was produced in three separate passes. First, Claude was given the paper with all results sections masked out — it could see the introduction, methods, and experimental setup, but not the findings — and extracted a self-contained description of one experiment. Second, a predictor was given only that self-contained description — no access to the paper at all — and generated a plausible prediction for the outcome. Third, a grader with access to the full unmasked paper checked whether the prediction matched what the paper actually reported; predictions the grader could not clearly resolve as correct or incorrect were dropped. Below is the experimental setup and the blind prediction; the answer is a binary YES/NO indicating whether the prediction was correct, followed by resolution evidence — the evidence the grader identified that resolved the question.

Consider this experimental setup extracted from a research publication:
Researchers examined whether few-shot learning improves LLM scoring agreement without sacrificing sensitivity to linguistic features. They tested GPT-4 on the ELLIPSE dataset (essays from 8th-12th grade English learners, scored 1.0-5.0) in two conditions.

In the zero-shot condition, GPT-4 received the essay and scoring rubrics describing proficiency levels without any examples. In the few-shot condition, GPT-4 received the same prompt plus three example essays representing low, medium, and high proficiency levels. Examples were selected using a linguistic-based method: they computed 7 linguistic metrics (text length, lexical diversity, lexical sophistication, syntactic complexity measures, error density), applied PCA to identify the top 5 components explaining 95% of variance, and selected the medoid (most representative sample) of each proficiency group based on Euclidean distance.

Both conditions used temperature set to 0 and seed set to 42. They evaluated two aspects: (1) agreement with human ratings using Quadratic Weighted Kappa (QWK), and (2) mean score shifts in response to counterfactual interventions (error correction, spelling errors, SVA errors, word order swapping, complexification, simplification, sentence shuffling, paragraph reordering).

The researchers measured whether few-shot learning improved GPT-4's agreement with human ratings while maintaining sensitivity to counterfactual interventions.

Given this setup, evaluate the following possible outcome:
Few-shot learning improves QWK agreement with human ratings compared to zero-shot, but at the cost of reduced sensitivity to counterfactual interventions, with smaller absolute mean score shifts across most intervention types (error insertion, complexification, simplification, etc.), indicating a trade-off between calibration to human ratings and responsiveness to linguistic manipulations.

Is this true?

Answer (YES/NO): NO